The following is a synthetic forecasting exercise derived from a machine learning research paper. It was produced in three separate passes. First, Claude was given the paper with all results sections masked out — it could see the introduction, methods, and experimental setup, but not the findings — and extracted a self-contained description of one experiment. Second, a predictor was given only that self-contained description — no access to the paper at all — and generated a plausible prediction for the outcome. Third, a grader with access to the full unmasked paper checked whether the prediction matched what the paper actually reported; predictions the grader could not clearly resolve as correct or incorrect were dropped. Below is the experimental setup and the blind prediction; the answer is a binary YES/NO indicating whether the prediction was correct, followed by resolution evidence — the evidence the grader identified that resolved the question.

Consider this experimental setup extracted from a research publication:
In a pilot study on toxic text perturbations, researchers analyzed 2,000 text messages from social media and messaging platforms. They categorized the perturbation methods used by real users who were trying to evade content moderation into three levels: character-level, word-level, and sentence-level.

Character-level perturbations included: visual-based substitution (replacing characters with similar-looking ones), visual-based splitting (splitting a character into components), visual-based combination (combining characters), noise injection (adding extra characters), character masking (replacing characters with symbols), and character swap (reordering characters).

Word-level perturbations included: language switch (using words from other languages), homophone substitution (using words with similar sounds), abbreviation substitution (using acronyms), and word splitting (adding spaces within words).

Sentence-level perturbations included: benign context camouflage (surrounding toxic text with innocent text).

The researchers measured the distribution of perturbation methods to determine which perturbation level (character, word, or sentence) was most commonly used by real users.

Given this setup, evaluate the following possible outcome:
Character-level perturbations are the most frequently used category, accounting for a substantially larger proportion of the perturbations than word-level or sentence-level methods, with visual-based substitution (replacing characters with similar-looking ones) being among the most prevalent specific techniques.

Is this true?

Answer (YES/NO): NO